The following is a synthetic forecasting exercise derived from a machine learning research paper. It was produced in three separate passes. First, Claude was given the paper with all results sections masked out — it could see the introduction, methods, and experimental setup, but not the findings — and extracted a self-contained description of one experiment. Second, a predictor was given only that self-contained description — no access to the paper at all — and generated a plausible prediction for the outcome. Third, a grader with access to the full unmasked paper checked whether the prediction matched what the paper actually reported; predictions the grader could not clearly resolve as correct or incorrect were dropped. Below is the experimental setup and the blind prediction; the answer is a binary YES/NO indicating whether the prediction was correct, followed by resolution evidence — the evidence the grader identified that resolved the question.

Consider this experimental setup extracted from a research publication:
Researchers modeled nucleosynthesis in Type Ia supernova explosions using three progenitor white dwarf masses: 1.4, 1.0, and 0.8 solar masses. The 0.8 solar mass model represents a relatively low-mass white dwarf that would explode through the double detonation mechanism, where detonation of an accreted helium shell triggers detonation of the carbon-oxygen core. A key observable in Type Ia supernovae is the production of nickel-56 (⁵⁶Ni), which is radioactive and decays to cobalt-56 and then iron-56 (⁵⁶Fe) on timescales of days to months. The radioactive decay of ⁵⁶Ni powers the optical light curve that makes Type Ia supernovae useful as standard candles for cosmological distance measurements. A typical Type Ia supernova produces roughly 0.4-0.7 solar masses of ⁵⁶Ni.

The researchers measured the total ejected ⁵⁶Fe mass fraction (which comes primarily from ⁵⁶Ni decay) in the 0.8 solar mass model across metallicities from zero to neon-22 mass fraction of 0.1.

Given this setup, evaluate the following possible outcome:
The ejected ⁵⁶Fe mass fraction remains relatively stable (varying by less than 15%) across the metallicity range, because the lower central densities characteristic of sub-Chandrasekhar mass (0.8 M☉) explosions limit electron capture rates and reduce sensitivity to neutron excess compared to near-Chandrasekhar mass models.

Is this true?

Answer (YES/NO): NO